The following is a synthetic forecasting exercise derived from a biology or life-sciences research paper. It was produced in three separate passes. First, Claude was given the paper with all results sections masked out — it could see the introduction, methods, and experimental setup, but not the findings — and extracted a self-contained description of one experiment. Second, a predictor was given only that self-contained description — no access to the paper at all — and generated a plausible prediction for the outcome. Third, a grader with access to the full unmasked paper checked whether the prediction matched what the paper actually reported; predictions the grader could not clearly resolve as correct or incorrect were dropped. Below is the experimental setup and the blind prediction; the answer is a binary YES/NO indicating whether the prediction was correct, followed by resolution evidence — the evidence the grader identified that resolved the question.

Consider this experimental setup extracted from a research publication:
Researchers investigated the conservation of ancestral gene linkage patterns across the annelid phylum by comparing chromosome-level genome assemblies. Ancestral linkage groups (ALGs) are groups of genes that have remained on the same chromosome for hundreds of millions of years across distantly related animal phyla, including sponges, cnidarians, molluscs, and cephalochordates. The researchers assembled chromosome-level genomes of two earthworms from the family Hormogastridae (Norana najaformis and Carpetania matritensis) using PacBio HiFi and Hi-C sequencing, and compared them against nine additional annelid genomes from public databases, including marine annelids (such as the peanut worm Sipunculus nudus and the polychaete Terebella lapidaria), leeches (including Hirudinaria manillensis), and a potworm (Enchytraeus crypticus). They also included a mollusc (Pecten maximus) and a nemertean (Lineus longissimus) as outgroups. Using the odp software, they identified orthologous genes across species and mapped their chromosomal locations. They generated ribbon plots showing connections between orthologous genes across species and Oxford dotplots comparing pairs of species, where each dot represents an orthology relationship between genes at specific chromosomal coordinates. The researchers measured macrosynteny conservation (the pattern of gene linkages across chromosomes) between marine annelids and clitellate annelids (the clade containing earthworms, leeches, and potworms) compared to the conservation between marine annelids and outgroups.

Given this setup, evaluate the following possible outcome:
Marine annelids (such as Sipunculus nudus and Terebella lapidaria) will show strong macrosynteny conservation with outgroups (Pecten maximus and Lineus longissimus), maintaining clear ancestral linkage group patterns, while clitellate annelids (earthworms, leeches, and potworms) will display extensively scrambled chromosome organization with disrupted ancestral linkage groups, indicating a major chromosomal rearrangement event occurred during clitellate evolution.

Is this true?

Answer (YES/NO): YES